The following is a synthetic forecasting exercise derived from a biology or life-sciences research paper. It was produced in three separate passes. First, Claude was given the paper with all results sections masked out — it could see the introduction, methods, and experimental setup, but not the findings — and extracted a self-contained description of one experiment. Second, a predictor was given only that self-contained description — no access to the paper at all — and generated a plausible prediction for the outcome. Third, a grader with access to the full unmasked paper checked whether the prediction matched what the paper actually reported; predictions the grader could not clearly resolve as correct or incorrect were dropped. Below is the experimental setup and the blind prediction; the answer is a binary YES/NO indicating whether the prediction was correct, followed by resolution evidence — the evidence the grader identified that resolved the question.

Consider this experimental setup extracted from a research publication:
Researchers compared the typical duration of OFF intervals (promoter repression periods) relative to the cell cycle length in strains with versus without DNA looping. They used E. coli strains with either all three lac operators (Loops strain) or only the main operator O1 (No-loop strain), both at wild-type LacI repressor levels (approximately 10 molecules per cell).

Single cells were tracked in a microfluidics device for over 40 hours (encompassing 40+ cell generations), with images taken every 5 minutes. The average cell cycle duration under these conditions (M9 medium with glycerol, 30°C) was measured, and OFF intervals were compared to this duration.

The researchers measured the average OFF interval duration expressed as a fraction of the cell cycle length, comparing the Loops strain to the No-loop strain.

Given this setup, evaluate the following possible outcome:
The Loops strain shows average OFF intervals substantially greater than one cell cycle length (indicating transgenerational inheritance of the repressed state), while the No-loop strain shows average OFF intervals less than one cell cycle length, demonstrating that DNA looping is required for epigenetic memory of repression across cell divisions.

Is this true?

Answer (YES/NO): YES